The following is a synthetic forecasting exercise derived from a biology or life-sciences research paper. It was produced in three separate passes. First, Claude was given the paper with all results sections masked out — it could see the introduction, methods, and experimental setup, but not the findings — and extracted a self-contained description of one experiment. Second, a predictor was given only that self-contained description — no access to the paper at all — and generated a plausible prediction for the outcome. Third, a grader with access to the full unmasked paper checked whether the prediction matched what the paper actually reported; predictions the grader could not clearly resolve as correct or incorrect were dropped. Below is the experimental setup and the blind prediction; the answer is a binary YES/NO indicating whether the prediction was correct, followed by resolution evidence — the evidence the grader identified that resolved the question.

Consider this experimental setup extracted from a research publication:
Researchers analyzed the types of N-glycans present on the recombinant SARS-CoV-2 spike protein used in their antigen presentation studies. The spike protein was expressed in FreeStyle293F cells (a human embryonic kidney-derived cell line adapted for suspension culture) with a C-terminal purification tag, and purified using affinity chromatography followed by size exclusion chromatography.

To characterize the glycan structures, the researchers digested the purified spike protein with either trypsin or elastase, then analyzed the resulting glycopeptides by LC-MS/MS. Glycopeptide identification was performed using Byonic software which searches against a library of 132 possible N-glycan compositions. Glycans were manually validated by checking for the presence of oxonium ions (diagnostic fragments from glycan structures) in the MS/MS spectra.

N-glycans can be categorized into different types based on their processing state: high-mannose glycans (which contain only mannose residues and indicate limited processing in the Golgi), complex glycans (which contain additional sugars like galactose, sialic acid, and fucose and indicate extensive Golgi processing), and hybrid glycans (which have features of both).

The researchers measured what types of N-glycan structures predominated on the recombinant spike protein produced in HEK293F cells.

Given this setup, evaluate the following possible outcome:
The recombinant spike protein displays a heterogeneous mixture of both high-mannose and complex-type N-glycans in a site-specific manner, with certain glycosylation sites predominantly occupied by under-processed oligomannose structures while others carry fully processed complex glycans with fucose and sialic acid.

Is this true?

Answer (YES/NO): YES